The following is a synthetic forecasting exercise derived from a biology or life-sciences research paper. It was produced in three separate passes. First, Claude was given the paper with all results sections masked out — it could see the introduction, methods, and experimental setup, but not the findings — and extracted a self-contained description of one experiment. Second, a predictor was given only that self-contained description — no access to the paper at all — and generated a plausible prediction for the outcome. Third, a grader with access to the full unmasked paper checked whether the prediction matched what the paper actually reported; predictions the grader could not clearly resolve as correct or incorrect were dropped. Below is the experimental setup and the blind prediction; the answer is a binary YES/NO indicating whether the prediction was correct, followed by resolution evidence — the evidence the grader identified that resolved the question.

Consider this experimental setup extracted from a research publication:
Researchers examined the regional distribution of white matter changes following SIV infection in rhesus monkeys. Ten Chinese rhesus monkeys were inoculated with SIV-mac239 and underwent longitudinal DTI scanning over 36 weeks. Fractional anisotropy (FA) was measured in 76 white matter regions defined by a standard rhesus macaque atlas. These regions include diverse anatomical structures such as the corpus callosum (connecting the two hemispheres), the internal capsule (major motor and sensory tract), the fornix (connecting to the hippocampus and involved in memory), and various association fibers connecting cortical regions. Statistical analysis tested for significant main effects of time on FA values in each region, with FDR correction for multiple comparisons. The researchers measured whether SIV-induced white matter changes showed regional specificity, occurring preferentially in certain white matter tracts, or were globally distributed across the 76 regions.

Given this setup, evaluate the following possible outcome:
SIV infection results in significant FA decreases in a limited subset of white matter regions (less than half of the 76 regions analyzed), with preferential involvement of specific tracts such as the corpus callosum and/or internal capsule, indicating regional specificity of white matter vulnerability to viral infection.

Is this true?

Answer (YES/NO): YES